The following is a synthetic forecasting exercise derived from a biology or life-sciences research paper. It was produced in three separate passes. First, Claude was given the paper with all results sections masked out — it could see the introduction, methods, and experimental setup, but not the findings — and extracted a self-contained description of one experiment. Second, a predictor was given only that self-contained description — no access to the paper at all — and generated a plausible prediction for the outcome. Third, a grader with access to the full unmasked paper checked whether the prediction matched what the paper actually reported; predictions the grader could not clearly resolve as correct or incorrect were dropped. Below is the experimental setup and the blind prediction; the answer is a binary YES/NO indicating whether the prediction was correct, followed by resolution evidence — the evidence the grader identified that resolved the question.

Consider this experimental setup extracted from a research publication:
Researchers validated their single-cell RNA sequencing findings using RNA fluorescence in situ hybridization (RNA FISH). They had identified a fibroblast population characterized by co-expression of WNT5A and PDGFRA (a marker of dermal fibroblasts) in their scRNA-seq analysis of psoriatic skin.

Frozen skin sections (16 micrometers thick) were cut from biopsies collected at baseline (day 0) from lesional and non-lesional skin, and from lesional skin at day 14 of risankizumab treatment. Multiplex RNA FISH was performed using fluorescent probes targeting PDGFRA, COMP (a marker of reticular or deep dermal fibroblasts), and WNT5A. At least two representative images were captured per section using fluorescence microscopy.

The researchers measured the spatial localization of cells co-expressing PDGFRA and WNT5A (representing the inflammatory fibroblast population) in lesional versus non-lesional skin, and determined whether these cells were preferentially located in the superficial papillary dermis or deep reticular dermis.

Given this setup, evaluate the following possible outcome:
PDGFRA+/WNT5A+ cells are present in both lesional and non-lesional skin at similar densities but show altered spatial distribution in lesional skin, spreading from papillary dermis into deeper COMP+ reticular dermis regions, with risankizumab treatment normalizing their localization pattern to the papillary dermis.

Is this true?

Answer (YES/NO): NO